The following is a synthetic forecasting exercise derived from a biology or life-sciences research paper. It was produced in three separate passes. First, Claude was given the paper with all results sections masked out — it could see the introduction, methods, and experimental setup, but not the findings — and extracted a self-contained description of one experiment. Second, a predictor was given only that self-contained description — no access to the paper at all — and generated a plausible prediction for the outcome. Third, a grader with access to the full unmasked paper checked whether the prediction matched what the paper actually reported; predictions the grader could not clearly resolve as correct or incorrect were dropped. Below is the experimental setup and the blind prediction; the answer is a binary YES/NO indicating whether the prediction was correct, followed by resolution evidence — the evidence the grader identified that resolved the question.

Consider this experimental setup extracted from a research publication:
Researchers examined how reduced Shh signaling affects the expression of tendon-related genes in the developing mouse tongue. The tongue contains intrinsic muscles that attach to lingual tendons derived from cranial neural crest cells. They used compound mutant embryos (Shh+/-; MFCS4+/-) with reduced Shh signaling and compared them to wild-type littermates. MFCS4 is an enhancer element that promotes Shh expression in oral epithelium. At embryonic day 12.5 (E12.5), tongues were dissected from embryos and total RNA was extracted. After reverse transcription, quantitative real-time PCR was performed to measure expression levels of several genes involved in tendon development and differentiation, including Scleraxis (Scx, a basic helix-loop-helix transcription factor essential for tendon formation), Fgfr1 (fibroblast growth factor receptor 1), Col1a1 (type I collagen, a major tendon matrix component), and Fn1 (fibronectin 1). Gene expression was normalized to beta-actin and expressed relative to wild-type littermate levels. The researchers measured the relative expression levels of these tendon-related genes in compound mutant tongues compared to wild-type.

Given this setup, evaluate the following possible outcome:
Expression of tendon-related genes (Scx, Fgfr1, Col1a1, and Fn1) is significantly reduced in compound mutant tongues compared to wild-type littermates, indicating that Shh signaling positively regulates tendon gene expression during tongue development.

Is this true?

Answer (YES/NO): YES